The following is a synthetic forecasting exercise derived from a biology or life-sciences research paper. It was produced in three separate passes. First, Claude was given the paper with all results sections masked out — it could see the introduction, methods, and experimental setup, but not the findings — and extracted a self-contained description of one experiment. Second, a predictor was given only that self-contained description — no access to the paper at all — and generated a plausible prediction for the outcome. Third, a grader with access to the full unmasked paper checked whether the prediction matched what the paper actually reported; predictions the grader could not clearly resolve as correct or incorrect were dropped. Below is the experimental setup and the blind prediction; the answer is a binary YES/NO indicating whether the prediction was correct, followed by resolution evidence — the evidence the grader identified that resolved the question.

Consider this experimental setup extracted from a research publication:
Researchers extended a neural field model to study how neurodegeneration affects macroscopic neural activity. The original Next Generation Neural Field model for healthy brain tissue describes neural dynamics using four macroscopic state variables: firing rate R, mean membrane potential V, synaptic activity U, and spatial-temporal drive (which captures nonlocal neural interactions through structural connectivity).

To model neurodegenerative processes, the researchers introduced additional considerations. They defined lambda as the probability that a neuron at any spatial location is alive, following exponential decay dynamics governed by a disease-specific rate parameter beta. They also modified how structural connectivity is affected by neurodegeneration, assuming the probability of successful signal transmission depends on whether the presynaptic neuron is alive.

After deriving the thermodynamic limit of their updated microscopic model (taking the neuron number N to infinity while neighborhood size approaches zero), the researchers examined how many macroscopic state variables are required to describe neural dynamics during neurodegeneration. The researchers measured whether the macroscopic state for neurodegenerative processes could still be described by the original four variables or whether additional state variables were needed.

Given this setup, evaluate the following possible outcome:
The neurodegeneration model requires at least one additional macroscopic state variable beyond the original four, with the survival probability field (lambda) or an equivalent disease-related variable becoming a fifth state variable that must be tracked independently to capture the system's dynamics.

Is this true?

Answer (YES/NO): YES